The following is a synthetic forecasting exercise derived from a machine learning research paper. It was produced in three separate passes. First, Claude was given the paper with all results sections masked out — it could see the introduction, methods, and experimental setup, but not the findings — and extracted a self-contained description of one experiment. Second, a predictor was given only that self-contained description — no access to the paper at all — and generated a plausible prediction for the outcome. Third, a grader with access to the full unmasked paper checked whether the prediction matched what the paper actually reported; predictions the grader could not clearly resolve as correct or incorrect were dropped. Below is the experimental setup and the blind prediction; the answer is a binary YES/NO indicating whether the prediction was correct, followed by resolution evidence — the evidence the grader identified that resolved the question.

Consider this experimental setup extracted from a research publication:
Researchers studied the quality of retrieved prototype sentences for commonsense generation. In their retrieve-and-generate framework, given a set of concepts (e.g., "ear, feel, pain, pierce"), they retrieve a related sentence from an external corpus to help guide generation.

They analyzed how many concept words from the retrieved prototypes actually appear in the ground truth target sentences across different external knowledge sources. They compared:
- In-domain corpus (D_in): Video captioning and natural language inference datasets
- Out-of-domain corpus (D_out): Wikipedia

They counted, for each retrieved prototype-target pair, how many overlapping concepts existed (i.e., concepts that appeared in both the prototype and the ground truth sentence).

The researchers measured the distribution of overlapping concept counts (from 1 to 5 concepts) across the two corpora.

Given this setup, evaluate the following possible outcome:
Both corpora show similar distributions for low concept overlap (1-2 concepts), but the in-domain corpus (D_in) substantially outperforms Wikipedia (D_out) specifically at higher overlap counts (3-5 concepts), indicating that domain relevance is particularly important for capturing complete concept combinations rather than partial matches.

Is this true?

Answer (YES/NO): NO